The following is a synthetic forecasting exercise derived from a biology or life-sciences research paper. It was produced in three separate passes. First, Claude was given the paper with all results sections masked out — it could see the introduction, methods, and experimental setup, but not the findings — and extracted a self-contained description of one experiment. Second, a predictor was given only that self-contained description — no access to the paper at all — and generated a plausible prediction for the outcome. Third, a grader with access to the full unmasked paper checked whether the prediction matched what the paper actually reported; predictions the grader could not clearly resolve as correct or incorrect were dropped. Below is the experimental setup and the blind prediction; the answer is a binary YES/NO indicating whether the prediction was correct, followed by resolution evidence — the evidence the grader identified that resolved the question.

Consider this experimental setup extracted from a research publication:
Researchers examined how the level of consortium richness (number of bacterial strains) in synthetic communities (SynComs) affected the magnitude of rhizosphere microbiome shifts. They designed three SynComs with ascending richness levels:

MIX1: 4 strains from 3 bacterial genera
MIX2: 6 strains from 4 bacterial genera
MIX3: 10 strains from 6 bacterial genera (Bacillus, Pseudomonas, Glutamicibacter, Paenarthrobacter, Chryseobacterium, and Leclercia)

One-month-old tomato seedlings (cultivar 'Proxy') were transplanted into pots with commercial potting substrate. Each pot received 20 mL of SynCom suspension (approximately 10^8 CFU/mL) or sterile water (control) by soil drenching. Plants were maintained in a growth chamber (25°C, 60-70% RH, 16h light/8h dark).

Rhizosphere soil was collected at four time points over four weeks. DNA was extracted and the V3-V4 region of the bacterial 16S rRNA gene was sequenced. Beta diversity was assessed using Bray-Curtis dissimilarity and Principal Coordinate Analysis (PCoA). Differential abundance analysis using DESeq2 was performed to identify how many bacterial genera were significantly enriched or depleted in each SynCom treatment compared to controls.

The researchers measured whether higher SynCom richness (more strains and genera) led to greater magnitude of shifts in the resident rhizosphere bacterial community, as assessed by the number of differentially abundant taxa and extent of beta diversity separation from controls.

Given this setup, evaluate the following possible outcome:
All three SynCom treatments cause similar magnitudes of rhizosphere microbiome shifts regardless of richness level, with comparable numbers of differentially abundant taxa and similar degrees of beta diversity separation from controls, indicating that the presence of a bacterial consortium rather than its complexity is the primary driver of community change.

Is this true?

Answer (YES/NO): NO